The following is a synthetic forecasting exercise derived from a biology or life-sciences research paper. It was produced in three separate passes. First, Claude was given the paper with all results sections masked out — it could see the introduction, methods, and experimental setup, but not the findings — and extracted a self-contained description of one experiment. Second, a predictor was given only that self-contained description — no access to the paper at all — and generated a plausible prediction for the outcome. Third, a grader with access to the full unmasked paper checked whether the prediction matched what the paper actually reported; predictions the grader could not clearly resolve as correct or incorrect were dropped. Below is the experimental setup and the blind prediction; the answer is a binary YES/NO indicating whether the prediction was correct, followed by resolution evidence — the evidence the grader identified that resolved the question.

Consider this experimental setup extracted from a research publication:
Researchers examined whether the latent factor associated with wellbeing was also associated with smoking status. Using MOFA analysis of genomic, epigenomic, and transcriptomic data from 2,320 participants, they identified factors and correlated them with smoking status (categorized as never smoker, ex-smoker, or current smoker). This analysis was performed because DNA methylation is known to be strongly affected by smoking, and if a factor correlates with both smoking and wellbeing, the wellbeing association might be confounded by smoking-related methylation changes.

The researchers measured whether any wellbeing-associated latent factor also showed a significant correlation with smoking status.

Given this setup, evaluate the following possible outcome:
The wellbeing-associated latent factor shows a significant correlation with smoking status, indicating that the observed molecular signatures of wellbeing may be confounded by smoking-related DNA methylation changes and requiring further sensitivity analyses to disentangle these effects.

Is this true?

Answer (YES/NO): YES